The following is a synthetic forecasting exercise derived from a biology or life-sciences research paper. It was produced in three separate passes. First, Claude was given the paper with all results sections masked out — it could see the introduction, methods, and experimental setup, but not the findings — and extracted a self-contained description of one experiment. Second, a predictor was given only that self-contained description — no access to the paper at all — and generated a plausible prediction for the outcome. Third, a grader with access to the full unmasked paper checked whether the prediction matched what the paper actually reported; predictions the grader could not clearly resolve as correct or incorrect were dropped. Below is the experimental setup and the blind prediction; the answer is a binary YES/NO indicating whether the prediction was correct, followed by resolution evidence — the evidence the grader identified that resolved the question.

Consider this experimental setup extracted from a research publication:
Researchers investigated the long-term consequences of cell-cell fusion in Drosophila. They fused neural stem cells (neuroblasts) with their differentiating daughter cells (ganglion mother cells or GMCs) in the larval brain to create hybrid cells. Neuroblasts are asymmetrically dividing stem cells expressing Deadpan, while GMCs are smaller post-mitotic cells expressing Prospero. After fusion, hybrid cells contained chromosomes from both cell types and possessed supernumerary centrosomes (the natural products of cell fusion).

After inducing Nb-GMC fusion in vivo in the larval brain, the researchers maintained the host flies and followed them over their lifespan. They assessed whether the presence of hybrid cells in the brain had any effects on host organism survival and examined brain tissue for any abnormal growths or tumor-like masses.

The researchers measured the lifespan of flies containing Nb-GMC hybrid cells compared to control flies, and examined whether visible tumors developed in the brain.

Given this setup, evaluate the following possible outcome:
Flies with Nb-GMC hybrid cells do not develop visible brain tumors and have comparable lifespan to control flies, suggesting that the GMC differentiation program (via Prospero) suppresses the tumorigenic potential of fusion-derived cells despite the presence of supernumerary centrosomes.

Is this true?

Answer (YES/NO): NO